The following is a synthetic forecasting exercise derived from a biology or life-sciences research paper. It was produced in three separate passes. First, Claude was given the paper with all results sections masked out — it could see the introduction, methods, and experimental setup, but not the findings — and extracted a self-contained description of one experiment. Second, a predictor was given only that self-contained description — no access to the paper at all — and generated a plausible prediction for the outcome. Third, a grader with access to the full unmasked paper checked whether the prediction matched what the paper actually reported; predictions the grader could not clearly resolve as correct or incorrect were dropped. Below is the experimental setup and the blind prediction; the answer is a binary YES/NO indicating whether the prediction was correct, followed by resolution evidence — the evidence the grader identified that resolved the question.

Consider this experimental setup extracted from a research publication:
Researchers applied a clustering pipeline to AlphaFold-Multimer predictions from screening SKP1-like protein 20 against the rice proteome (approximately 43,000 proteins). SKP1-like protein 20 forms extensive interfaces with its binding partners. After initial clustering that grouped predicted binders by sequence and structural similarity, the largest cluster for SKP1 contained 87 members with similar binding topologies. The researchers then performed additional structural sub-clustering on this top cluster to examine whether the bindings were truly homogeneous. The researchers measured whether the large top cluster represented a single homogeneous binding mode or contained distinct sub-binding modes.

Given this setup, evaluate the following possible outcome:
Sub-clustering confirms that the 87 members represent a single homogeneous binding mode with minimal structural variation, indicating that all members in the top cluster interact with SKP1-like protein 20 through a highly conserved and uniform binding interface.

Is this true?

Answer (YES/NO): NO